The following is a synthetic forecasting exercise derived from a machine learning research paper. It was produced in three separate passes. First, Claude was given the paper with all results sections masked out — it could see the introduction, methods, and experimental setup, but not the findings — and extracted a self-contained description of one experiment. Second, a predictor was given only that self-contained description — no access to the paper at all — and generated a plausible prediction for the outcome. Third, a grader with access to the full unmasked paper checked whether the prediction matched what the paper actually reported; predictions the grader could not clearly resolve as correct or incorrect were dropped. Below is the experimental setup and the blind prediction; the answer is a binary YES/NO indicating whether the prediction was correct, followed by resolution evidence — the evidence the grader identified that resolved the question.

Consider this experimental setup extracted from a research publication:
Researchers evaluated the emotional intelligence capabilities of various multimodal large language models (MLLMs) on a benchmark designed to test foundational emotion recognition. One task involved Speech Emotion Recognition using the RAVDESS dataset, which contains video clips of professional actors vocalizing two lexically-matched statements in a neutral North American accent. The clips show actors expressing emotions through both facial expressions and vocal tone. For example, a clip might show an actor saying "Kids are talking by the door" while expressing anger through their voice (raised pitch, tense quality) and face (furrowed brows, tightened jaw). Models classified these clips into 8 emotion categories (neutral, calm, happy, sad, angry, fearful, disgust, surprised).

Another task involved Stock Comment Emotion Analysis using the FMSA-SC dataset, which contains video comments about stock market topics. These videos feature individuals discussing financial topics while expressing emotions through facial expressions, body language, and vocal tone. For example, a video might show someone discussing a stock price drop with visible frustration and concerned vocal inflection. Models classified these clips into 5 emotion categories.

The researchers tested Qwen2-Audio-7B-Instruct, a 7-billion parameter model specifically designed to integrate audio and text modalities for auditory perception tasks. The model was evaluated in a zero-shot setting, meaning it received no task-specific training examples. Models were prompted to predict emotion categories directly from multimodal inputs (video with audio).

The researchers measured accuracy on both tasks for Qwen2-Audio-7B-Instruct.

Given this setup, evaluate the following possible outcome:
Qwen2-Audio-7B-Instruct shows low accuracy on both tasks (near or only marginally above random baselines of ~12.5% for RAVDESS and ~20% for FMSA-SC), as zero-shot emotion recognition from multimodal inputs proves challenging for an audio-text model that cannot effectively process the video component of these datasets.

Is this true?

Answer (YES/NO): NO